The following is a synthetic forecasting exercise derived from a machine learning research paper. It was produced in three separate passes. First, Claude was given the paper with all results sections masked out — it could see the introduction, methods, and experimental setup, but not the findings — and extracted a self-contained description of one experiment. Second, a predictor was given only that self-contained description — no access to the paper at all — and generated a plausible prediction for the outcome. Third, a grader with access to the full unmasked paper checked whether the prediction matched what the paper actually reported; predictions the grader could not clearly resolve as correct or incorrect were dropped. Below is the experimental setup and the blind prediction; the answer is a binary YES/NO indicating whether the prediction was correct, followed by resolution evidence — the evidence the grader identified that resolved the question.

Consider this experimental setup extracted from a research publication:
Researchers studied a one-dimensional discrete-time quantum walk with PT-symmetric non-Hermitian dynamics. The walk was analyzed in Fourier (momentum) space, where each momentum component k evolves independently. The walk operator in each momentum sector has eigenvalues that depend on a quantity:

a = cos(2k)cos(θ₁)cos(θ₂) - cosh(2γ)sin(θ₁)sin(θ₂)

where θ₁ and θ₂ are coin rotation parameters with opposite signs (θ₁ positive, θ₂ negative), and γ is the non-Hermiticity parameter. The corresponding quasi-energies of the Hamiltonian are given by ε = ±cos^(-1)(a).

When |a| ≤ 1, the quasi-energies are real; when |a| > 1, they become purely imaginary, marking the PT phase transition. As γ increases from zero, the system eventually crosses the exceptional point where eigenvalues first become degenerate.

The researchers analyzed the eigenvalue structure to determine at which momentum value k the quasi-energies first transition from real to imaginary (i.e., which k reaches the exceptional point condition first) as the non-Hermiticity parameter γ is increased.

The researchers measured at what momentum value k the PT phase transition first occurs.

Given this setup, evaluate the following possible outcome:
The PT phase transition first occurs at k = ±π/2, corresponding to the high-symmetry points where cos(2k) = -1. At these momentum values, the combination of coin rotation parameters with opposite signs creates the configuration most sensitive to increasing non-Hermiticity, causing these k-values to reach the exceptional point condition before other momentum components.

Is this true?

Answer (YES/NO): NO